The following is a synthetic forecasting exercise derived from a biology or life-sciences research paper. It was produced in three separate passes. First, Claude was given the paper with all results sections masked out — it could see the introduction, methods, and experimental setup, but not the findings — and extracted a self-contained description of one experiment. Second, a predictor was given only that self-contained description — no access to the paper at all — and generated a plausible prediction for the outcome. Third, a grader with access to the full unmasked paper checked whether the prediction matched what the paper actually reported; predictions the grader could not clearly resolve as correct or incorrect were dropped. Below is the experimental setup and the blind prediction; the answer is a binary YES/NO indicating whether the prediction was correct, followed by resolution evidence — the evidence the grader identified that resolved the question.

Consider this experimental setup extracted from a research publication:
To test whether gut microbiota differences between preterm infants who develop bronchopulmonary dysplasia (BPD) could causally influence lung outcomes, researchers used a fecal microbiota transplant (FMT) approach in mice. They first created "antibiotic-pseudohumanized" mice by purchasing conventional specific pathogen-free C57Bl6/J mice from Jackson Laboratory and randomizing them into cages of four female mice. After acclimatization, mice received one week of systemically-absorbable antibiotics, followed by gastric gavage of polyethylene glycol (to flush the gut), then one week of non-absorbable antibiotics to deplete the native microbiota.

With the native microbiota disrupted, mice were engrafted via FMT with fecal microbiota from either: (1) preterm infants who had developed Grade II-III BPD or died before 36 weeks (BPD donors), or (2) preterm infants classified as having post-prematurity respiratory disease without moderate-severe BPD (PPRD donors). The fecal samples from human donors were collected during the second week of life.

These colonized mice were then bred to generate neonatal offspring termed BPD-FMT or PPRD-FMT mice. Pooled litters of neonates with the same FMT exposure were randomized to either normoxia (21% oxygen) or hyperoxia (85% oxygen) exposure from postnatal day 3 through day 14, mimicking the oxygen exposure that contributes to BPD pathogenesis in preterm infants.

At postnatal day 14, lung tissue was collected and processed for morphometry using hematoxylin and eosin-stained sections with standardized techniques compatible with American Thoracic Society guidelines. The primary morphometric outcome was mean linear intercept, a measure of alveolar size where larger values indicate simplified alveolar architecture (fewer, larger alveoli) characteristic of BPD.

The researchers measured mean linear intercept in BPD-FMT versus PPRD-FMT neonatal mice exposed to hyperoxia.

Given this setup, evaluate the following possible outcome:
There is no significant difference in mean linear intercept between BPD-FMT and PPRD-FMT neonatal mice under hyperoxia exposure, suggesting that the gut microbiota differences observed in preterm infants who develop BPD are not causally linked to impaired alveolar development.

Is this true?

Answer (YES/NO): NO